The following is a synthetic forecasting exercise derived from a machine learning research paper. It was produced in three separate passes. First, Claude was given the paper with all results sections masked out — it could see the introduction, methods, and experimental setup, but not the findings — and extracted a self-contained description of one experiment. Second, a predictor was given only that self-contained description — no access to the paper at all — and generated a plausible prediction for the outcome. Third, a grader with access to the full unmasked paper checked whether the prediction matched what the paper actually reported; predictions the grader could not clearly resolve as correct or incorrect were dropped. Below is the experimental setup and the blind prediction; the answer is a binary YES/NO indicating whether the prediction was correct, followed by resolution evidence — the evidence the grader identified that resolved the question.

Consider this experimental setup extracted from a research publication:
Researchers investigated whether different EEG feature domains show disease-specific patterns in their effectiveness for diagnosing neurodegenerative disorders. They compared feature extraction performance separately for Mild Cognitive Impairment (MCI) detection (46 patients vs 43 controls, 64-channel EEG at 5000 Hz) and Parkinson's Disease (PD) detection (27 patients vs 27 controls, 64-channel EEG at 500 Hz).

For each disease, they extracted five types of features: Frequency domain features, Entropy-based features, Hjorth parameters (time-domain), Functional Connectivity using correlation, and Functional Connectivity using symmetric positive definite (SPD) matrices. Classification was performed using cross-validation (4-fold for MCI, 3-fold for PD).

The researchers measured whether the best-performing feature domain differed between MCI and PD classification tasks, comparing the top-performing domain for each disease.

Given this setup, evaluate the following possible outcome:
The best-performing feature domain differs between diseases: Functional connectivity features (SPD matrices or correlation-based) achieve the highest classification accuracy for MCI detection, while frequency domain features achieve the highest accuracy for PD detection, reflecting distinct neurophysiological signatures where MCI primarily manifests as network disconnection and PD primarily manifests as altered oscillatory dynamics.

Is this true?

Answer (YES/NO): NO